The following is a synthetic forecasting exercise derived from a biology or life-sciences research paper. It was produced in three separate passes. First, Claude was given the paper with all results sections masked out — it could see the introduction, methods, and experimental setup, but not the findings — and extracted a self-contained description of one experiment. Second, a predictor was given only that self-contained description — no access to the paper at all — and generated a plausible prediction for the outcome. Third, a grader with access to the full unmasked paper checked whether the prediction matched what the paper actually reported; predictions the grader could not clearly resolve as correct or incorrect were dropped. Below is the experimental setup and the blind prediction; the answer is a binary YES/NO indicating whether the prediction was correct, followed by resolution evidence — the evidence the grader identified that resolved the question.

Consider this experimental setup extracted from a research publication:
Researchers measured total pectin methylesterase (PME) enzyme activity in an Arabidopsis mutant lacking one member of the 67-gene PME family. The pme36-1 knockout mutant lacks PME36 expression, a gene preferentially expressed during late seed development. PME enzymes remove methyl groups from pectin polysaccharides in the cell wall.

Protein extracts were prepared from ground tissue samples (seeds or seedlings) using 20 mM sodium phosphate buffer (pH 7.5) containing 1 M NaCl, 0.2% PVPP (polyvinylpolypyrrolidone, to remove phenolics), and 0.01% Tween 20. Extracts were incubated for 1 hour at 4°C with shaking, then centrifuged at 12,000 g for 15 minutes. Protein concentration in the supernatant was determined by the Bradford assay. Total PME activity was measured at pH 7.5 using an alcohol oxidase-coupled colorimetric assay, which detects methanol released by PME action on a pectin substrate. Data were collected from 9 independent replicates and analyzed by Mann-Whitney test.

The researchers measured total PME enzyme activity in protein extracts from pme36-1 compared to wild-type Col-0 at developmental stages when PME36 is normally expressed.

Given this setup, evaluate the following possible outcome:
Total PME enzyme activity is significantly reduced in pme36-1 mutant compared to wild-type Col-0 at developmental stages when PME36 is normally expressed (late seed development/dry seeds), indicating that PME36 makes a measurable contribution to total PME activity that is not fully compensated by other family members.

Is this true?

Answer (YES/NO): YES